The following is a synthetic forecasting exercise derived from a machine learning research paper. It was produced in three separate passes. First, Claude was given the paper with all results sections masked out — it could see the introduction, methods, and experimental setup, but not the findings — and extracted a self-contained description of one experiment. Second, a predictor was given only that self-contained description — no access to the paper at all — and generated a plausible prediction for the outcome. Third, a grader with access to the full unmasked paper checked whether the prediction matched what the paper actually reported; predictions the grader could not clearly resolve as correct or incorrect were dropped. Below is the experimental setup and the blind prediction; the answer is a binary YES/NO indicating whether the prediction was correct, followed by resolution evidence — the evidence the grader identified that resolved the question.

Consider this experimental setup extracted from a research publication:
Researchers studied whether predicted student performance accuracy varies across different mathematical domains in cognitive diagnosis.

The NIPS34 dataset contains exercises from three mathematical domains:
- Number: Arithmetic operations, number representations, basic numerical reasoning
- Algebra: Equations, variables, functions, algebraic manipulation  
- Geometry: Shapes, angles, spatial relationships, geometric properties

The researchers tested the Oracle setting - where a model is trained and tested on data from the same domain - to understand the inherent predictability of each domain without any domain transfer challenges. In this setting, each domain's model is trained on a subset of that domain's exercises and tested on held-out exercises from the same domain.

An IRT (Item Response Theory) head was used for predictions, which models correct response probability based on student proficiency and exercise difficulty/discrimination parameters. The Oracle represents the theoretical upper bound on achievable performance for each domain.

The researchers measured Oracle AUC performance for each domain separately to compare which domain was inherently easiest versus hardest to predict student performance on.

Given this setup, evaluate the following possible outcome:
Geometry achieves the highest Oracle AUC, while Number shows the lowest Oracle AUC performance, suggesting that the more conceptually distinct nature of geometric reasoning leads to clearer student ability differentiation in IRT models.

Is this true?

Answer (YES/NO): NO